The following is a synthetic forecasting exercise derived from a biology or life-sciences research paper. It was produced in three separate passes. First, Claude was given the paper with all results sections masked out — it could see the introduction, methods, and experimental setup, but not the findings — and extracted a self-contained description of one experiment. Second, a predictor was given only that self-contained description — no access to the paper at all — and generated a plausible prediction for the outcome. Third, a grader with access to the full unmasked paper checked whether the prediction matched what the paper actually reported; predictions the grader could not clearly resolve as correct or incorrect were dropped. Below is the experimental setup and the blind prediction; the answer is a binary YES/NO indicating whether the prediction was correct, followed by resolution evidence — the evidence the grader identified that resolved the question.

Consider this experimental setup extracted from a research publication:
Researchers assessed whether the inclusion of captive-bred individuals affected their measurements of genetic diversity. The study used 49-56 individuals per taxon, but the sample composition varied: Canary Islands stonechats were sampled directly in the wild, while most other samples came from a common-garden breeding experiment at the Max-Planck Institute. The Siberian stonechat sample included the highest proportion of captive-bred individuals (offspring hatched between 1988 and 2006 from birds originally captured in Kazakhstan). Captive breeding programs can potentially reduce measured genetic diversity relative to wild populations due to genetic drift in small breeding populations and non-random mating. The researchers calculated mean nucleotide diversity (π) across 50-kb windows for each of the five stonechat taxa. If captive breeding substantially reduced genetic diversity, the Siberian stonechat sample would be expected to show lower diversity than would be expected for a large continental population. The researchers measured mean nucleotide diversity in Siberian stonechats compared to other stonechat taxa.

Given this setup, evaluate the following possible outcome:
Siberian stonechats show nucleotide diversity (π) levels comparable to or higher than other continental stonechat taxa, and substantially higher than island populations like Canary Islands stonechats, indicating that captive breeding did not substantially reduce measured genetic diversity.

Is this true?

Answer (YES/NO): YES